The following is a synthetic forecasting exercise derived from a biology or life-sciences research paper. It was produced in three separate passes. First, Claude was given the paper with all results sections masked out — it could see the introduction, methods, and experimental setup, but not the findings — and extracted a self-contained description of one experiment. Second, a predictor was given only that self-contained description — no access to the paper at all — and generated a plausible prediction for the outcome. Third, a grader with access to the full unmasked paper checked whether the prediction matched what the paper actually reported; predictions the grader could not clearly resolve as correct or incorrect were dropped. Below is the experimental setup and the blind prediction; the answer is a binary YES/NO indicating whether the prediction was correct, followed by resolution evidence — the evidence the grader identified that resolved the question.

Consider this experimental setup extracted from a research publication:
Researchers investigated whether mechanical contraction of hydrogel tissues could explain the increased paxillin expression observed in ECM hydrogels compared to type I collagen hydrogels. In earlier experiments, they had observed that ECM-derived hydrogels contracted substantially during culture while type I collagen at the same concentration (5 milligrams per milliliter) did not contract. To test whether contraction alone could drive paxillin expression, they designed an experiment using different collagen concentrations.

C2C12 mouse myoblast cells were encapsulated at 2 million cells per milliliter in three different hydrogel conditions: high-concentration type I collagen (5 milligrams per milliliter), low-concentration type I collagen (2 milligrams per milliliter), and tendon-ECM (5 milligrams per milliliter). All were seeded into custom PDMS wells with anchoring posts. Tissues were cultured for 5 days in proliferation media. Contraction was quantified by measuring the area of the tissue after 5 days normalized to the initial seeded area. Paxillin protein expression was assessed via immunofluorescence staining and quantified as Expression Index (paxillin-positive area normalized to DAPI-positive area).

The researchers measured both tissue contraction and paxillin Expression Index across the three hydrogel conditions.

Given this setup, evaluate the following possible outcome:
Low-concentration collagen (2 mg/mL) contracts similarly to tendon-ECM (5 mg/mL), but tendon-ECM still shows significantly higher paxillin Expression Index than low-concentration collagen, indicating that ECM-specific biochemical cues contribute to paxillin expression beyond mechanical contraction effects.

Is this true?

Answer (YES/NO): YES